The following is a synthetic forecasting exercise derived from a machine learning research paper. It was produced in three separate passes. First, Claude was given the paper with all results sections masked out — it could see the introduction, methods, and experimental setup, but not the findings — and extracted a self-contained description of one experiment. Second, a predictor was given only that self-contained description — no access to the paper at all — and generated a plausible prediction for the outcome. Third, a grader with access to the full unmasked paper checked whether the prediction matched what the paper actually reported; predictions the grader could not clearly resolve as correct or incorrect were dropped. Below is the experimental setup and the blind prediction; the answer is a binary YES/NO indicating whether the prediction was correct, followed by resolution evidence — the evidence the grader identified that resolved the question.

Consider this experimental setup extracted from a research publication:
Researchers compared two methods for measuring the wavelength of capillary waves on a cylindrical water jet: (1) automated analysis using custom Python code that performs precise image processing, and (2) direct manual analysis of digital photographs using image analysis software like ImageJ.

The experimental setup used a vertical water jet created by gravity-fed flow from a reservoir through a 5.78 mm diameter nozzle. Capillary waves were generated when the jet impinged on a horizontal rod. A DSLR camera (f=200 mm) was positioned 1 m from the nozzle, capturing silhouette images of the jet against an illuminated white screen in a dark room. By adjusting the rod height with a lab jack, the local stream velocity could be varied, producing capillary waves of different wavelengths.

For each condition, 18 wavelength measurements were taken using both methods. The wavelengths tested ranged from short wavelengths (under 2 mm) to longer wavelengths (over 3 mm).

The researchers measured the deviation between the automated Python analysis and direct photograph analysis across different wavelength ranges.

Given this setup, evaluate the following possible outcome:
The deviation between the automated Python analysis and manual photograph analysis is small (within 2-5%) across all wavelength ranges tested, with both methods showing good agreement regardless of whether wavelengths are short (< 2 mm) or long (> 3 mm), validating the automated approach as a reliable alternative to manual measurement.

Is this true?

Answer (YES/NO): NO